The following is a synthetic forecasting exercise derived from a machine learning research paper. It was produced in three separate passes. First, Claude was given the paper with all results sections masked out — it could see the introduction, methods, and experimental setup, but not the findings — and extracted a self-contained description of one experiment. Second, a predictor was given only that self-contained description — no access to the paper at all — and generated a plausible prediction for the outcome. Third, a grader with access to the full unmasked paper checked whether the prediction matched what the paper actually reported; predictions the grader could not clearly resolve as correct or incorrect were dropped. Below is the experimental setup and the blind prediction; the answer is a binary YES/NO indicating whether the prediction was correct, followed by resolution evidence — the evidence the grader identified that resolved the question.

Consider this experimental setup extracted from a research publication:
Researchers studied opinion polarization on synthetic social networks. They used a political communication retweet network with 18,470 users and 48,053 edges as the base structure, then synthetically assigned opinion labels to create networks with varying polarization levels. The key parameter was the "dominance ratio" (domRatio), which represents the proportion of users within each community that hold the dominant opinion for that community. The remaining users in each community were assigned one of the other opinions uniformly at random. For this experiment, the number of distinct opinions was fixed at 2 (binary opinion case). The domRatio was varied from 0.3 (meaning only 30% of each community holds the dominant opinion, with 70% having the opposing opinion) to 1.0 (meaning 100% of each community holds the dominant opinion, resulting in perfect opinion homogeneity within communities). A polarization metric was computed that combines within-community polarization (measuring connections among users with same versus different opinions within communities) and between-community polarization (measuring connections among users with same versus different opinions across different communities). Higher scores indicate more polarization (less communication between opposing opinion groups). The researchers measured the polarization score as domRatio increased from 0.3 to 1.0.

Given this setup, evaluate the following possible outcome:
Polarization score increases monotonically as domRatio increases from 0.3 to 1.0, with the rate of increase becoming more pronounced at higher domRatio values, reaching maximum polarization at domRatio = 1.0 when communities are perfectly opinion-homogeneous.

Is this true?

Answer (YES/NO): NO